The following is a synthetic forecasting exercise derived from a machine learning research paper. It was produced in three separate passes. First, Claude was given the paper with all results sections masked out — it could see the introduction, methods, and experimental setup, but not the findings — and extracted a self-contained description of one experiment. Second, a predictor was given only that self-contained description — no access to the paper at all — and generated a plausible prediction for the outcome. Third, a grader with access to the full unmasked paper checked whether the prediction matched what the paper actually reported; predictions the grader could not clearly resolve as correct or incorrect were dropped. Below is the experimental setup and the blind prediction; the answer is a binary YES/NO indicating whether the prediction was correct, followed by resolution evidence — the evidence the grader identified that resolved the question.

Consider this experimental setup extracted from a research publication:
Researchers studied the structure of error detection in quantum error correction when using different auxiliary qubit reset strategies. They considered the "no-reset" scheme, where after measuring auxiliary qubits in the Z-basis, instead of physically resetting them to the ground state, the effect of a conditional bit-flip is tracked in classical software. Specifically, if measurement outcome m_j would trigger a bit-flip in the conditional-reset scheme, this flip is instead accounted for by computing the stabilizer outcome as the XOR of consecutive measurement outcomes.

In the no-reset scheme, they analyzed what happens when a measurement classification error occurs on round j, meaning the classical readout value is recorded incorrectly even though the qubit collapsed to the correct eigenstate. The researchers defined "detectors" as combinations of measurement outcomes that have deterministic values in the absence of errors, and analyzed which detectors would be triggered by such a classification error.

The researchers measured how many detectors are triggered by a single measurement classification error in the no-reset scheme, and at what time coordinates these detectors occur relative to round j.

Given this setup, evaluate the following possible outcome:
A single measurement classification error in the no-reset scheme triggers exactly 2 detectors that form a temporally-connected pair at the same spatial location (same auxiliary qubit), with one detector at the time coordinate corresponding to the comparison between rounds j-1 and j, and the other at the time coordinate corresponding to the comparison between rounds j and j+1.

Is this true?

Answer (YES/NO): NO